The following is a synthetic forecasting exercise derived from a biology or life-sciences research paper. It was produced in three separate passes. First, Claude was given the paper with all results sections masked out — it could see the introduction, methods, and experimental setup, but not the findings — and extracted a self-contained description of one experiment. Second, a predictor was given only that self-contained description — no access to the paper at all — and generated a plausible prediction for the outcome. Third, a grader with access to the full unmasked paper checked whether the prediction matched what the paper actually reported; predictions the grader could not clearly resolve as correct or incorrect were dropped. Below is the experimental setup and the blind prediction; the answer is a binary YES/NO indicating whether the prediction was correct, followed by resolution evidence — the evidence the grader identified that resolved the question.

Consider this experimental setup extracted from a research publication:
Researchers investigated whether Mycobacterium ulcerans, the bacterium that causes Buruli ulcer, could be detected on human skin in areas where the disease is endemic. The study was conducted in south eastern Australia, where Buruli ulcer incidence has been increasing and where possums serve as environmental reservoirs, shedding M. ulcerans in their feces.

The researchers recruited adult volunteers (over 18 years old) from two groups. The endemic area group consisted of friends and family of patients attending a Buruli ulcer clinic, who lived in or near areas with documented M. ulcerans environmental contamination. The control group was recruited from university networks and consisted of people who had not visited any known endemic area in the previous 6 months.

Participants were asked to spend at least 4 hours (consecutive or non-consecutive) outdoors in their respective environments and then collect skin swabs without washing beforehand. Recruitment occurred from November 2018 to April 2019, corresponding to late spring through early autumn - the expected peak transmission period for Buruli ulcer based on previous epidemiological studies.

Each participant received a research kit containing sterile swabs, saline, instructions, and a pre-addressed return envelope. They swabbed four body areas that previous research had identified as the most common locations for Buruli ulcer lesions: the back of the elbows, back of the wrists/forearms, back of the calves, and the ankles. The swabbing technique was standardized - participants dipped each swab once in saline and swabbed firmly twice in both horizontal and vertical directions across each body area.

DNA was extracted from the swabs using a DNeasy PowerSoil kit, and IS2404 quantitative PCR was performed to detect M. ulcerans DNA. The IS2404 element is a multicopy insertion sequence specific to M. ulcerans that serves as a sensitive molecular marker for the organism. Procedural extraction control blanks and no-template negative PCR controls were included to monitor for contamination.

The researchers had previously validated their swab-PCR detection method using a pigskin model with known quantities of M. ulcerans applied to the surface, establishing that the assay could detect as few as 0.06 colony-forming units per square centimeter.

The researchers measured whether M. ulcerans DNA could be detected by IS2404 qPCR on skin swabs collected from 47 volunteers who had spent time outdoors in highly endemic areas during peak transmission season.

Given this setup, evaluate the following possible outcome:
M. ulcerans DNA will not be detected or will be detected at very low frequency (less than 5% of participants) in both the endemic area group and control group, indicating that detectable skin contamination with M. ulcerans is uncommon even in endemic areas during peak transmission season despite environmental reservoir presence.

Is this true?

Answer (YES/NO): YES